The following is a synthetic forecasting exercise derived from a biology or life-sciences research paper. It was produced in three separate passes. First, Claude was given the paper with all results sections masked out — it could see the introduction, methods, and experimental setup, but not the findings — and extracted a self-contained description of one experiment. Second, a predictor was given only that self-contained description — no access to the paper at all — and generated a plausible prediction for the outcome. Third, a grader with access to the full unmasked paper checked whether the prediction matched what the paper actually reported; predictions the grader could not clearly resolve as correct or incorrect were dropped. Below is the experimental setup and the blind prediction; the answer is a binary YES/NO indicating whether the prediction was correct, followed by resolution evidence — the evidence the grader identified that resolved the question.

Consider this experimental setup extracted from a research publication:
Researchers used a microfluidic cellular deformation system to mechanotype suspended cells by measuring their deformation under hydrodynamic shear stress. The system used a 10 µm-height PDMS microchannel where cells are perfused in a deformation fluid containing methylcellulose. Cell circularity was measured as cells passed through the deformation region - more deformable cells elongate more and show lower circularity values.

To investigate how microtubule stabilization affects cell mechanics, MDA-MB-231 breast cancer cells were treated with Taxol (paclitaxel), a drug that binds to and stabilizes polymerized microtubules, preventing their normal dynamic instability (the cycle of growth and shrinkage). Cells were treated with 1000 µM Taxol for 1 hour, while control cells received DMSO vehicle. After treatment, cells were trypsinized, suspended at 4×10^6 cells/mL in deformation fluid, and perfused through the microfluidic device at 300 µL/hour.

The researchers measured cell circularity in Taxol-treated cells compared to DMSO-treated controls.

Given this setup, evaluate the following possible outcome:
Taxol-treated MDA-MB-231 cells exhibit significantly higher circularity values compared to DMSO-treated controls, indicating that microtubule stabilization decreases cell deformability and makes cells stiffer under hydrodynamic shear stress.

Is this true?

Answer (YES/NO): YES